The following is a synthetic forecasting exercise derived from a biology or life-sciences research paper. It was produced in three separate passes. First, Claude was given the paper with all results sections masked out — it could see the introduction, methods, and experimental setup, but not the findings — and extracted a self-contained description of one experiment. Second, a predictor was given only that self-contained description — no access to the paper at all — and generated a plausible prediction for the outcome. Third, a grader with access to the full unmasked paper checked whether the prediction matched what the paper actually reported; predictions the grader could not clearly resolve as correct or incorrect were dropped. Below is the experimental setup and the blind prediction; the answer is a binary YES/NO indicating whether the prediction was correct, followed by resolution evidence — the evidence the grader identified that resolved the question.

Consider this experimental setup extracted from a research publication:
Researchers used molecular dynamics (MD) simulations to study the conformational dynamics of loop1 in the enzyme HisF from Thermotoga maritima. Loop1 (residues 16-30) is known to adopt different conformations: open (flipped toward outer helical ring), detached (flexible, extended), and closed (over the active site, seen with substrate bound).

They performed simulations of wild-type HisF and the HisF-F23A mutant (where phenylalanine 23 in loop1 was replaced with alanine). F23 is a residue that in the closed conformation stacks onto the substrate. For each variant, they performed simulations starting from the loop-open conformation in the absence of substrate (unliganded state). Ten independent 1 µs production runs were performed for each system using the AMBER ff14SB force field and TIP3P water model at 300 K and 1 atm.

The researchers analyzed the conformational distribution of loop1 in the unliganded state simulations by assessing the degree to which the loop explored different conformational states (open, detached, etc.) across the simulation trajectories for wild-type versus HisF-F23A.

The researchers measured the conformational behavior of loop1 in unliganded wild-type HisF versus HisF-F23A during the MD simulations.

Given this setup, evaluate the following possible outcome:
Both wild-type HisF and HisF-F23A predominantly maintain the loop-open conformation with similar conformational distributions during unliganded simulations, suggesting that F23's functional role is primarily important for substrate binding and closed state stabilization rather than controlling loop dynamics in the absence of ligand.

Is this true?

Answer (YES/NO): NO